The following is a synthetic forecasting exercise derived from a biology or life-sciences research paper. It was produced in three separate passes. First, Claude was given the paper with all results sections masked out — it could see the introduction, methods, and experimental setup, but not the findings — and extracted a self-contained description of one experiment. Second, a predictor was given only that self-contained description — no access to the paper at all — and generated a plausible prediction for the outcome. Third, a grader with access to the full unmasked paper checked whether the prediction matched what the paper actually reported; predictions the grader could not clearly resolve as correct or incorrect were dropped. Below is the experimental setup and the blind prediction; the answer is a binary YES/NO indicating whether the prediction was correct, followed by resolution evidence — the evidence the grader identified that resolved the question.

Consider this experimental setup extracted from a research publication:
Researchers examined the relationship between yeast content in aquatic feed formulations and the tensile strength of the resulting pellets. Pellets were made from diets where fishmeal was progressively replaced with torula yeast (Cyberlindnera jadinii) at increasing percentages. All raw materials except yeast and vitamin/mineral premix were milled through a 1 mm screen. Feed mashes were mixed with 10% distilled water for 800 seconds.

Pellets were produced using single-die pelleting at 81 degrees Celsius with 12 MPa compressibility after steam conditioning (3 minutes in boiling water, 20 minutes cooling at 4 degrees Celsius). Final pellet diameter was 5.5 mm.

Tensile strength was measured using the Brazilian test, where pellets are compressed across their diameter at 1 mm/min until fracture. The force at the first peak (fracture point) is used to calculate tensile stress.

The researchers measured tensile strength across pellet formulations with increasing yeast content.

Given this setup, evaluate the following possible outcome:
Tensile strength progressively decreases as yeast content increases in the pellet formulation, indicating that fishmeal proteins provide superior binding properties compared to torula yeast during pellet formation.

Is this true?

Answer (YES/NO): NO